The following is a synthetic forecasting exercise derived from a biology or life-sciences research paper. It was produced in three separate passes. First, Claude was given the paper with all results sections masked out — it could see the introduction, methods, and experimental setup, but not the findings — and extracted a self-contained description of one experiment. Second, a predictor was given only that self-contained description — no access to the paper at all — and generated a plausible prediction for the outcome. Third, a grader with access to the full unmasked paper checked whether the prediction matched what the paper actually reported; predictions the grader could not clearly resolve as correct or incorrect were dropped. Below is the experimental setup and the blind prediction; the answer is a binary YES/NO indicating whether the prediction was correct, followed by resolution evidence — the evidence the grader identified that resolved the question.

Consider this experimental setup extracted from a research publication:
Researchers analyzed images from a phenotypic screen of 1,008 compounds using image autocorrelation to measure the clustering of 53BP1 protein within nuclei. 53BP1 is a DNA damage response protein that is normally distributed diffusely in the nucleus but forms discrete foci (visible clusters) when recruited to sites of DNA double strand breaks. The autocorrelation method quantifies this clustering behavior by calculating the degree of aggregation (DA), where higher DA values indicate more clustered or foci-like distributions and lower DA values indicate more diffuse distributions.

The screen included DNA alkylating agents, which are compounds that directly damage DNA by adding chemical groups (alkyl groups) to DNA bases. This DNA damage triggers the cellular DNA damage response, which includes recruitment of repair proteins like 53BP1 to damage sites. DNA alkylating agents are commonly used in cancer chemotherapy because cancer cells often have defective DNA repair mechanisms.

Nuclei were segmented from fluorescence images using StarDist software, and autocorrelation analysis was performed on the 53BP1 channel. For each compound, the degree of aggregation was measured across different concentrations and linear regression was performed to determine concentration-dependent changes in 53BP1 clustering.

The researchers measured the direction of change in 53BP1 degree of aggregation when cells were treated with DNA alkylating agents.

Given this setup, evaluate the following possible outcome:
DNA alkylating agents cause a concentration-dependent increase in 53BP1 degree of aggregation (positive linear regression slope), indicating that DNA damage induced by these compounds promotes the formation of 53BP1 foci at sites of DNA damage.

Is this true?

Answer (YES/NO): YES